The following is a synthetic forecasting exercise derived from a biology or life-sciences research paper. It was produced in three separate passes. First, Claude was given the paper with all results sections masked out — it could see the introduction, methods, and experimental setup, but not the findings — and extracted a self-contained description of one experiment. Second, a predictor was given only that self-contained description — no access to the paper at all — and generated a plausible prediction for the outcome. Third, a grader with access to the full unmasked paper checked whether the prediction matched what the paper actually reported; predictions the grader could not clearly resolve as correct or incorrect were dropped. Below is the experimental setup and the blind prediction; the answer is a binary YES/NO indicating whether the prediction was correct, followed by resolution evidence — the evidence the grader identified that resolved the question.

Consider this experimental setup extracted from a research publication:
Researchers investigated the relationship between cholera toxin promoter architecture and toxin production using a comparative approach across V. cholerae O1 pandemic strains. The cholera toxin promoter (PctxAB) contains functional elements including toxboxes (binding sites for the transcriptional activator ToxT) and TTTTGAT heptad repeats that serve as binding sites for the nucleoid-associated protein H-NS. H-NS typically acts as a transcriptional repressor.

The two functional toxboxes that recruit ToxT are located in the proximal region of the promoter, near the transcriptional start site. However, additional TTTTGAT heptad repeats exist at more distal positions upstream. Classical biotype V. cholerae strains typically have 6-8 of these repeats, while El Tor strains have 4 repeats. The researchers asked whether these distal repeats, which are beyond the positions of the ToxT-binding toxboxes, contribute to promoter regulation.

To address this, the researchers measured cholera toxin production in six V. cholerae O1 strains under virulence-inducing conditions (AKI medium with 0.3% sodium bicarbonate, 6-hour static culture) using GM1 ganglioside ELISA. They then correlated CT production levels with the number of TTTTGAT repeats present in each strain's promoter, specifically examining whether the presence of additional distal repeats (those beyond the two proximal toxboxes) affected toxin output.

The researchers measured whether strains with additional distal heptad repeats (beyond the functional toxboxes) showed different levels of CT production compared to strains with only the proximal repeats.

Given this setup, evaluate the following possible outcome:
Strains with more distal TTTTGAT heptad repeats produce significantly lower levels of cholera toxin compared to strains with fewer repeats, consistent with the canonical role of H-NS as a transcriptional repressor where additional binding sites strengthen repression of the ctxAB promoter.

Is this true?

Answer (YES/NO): NO